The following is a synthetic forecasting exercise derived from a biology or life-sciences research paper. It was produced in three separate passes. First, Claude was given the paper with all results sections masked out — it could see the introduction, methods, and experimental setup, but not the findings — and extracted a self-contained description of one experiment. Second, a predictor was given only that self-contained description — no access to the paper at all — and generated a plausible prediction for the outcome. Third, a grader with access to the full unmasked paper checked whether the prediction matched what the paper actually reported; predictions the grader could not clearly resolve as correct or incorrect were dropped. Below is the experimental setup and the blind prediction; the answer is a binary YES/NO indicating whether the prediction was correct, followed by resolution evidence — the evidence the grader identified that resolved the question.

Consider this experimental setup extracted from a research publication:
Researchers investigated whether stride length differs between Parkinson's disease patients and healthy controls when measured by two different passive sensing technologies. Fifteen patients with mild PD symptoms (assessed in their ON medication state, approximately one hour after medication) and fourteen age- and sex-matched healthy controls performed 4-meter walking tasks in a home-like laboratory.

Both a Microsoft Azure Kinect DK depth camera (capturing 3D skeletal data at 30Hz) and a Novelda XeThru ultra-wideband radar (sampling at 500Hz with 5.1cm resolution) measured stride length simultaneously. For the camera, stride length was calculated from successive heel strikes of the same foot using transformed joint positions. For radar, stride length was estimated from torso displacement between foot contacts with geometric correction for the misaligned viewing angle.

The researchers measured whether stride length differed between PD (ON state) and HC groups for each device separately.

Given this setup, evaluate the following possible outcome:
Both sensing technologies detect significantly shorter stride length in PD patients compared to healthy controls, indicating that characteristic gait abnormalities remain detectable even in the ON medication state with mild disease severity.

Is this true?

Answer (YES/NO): NO